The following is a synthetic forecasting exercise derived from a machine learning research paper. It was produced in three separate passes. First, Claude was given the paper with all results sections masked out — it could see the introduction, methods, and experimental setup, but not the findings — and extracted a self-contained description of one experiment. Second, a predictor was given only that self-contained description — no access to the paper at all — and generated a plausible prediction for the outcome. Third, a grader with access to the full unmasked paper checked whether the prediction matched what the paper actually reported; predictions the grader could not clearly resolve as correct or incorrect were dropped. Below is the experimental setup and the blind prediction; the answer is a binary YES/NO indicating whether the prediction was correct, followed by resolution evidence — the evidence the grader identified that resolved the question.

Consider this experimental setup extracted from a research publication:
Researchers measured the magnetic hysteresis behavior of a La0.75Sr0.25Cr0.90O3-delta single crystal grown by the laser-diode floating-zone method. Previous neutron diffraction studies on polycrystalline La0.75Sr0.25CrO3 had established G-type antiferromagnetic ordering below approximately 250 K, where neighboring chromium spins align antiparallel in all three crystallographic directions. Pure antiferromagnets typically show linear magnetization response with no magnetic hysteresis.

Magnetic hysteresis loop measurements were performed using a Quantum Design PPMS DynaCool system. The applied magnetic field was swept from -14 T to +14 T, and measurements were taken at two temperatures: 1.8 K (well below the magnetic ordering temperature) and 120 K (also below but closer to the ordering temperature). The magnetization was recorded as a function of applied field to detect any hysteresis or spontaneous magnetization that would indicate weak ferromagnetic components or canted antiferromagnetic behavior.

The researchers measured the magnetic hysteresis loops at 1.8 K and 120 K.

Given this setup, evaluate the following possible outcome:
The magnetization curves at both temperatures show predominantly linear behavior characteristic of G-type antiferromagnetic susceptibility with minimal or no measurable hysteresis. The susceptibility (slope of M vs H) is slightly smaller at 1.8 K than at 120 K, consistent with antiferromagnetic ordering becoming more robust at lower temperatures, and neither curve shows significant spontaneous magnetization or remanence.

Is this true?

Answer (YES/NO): NO